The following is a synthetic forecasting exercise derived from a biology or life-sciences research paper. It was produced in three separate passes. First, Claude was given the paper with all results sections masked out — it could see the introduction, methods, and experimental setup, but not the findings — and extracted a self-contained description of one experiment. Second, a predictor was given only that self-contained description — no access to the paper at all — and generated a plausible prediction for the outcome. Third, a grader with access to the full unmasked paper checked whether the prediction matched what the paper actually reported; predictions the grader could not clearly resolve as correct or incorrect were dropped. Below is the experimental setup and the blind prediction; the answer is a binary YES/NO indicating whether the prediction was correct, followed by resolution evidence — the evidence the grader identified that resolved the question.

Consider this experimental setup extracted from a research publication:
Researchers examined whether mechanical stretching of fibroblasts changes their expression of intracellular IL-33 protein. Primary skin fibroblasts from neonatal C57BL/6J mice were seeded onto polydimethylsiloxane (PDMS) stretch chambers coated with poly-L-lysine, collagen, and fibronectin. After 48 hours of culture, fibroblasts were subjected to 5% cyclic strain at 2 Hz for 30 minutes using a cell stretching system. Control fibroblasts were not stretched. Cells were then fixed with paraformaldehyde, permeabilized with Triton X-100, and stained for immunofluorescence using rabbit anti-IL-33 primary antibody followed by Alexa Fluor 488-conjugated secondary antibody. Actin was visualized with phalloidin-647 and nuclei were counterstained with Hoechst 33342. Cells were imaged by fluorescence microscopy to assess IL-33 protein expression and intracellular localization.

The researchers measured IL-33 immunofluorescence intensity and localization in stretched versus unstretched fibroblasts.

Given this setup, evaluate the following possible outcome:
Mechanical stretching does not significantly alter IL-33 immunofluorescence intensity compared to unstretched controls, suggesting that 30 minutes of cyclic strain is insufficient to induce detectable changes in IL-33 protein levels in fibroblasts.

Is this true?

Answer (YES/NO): NO